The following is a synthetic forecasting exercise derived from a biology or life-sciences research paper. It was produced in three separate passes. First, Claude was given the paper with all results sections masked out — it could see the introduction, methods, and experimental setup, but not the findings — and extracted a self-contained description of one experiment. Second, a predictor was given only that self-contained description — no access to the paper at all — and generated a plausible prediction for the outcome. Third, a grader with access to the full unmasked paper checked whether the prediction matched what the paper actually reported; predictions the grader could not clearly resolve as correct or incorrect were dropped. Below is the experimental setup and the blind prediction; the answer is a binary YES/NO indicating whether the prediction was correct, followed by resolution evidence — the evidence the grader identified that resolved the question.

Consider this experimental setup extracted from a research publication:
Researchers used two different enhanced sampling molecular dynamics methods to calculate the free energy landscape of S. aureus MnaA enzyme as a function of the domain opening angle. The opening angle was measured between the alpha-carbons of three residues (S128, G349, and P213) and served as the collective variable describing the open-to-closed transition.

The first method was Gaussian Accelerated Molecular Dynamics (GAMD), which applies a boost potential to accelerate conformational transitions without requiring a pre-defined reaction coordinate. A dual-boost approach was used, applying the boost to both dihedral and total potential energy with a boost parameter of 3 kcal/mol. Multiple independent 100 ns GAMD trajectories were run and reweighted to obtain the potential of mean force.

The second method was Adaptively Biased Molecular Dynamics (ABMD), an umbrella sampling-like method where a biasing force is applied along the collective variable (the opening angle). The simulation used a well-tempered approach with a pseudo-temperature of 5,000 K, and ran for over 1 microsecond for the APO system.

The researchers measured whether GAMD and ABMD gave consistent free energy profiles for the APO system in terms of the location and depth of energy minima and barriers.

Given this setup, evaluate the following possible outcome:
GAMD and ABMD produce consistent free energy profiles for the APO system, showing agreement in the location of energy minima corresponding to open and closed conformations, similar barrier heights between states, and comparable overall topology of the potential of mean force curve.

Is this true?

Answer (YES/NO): NO